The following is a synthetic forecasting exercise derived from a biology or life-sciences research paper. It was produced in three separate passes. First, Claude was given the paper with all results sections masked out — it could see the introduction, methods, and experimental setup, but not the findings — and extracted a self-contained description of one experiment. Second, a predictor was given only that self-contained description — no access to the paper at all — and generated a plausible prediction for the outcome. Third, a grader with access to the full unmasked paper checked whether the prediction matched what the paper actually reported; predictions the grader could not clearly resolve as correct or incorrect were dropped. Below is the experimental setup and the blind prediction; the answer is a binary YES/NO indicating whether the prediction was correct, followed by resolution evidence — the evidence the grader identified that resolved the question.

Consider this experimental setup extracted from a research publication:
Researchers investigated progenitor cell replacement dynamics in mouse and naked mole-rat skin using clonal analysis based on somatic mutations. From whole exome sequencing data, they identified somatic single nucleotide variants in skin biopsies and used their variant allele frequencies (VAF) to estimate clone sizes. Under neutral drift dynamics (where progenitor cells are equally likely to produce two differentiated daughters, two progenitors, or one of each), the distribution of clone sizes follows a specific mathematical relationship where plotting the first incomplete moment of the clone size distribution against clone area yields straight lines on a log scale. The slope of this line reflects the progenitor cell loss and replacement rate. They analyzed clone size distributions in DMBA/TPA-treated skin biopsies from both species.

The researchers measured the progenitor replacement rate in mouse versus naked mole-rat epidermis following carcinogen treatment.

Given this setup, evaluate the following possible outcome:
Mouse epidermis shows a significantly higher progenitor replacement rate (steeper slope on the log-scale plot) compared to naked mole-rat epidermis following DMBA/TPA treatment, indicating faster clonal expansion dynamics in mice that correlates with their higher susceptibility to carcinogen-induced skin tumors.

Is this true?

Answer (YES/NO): NO